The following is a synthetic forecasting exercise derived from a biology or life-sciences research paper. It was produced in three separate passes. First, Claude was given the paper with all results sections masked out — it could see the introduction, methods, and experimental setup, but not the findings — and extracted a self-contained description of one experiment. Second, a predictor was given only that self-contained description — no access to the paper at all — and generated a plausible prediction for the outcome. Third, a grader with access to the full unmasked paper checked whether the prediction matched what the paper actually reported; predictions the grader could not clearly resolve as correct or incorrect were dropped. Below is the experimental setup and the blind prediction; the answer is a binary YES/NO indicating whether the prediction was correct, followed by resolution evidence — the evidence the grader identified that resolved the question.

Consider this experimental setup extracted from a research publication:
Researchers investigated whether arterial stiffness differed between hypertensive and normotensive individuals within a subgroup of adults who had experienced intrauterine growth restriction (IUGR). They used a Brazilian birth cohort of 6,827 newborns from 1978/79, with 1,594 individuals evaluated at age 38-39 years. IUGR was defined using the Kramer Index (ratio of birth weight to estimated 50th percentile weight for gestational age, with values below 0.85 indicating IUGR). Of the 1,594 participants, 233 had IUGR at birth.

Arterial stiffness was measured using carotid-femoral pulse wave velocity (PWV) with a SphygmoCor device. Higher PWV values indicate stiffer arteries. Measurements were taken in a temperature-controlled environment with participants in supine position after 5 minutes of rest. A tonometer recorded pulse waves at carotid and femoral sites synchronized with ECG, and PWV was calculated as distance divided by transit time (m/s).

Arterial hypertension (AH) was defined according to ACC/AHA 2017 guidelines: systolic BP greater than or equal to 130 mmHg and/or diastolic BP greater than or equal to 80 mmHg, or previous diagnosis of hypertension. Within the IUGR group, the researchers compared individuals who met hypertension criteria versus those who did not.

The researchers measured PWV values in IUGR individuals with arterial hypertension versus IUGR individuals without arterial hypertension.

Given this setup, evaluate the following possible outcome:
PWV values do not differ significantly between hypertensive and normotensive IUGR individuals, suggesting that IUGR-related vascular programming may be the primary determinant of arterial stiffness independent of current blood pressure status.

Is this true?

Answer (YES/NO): NO